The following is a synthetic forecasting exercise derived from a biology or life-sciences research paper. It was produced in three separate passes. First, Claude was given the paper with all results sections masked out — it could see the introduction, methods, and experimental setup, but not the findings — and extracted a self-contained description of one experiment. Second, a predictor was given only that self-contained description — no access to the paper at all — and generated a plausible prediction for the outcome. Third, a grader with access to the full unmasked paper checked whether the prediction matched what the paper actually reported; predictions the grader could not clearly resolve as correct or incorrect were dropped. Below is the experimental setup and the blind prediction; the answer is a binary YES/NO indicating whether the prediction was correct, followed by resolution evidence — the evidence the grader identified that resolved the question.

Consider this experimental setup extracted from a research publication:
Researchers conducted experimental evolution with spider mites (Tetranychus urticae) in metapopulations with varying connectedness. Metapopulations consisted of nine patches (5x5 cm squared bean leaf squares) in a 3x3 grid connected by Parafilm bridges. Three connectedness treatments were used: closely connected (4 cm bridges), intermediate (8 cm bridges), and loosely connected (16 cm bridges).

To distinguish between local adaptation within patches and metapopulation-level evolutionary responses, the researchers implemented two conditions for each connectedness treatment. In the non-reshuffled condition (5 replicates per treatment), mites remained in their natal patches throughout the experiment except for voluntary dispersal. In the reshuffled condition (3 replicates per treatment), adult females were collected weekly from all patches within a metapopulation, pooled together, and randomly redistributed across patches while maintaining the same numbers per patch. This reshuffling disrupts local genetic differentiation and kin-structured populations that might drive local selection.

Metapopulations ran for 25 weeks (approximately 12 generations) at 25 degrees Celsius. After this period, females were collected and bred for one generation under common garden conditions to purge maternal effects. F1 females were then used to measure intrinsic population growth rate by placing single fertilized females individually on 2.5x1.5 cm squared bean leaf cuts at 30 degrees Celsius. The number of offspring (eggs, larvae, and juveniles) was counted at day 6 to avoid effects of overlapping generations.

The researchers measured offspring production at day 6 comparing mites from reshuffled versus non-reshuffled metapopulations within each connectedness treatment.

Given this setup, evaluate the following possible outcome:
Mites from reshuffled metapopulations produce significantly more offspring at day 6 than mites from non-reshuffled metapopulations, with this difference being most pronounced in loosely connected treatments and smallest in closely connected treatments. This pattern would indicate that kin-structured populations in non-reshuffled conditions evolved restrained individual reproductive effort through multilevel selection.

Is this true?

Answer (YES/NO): NO